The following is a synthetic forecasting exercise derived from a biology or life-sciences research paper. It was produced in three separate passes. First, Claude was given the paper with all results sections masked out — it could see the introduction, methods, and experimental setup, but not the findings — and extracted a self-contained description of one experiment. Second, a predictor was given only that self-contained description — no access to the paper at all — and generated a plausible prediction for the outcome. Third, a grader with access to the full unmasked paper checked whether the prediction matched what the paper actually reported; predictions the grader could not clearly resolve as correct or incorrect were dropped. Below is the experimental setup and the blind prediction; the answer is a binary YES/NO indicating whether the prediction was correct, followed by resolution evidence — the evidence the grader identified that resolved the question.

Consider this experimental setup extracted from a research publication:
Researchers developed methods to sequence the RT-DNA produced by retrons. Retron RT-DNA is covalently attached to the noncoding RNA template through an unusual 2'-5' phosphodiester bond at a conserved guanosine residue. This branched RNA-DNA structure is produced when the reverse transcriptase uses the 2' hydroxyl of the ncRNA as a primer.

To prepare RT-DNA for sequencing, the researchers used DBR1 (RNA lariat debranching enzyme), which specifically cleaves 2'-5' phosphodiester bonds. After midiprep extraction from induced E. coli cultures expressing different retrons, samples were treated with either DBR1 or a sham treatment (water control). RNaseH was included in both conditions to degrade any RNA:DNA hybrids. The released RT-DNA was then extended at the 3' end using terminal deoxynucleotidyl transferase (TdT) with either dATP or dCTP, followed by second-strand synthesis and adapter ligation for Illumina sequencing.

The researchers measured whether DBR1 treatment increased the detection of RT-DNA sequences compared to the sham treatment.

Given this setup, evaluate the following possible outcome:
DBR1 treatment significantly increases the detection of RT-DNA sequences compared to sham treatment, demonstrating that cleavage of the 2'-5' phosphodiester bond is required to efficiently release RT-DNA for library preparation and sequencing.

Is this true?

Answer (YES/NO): NO